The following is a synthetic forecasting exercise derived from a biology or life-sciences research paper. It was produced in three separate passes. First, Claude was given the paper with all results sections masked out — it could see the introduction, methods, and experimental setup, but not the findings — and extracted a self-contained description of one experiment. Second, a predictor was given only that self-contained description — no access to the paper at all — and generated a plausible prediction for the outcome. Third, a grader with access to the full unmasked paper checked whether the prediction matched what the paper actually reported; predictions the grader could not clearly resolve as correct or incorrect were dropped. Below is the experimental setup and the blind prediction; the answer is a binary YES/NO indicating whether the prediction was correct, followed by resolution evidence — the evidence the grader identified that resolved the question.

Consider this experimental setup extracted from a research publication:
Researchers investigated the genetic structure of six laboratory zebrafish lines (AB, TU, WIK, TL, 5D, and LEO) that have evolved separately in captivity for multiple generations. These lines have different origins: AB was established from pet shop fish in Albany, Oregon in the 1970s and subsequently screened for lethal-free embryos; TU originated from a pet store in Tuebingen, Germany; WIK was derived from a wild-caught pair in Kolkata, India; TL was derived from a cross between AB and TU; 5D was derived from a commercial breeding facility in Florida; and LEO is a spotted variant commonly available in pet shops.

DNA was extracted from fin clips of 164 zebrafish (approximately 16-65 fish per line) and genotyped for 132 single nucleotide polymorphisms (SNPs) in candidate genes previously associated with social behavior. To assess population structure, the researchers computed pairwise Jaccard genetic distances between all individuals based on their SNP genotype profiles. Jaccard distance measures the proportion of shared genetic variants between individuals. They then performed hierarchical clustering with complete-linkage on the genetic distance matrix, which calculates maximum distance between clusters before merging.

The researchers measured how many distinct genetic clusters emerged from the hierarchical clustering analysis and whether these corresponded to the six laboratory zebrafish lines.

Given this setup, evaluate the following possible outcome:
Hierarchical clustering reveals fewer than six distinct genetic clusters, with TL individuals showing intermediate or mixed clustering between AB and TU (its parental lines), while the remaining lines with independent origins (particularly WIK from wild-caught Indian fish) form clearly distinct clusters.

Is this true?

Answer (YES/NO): NO